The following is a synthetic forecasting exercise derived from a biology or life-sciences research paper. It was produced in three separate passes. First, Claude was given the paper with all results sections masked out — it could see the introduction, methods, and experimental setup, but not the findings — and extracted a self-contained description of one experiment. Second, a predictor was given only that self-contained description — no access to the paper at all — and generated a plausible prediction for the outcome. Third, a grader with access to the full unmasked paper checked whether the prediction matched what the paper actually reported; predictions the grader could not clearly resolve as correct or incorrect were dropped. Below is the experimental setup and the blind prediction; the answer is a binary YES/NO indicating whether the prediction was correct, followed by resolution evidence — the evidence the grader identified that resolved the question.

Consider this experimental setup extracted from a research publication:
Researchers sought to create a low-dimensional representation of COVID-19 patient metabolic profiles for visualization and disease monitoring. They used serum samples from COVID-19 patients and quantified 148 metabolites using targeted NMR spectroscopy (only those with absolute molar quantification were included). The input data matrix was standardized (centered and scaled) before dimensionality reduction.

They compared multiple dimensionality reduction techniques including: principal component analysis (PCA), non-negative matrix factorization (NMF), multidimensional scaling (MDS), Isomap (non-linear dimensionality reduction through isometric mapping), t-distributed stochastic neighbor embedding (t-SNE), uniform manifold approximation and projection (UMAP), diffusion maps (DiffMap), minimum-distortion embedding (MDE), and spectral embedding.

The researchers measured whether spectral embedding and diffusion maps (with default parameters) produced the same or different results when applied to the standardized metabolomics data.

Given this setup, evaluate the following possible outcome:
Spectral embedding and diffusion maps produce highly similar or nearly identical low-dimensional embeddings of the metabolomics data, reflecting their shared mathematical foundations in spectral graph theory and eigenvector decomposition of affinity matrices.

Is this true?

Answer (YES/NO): YES